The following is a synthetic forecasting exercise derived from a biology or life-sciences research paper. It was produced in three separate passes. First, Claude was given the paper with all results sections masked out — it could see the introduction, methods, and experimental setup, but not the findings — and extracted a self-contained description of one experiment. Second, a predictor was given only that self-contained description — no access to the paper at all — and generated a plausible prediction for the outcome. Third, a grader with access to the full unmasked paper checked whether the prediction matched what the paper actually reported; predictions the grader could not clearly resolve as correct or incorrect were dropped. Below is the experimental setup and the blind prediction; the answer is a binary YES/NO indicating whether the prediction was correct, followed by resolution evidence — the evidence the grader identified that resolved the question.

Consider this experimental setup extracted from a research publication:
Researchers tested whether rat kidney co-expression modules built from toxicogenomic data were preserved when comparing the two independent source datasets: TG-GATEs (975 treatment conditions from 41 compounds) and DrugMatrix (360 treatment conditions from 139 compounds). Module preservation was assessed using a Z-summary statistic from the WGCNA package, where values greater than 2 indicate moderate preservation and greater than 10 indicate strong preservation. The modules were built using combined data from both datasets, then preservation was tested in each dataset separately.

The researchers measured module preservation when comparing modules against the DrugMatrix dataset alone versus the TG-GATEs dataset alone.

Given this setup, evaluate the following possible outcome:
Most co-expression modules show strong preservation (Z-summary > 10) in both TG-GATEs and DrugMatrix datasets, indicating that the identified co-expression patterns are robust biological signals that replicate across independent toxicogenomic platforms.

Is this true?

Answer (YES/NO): NO